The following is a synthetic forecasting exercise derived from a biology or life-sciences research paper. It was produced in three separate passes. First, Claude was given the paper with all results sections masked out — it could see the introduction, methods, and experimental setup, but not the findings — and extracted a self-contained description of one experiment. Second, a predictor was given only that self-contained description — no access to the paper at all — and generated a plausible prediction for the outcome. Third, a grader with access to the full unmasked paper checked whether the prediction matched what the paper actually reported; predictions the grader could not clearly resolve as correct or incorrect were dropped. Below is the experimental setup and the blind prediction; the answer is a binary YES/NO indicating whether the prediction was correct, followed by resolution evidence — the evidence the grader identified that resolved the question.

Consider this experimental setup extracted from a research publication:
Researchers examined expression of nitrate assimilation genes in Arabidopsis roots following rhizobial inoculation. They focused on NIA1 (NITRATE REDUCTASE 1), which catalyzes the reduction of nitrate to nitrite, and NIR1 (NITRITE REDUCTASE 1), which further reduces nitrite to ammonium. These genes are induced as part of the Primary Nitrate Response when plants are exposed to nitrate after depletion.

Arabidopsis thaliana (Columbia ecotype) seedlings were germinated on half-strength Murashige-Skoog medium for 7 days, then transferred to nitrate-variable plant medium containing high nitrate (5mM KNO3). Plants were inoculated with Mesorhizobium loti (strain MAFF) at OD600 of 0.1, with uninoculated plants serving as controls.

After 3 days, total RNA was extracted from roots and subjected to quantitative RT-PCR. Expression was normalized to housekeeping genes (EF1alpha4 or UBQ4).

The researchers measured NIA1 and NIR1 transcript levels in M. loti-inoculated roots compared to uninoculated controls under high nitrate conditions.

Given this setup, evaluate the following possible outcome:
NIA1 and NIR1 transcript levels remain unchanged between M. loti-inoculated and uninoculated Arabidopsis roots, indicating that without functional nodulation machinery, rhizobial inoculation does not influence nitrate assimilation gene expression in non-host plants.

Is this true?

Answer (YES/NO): NO